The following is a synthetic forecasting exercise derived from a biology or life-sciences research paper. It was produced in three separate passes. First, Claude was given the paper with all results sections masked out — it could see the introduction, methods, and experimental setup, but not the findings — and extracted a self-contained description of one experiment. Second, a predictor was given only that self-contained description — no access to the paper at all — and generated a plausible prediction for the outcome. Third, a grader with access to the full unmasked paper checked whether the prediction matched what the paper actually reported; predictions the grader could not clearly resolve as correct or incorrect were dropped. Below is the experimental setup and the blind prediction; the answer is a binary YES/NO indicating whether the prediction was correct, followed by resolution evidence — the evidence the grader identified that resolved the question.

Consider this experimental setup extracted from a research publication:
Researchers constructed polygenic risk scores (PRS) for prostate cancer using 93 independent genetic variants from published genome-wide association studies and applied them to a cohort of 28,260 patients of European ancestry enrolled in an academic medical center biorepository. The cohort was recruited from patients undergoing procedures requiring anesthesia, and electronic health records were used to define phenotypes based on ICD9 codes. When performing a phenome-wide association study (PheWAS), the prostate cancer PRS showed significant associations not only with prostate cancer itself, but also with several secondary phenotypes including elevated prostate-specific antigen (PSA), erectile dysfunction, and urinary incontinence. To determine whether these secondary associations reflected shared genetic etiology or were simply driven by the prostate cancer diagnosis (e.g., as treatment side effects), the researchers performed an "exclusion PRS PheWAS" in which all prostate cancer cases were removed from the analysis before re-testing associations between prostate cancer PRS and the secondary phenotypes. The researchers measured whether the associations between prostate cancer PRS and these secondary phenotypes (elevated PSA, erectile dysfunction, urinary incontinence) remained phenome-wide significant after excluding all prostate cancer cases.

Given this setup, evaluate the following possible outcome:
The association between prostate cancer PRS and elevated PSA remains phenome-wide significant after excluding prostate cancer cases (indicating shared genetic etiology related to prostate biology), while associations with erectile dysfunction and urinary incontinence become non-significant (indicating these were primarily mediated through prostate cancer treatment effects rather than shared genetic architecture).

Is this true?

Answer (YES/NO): NO